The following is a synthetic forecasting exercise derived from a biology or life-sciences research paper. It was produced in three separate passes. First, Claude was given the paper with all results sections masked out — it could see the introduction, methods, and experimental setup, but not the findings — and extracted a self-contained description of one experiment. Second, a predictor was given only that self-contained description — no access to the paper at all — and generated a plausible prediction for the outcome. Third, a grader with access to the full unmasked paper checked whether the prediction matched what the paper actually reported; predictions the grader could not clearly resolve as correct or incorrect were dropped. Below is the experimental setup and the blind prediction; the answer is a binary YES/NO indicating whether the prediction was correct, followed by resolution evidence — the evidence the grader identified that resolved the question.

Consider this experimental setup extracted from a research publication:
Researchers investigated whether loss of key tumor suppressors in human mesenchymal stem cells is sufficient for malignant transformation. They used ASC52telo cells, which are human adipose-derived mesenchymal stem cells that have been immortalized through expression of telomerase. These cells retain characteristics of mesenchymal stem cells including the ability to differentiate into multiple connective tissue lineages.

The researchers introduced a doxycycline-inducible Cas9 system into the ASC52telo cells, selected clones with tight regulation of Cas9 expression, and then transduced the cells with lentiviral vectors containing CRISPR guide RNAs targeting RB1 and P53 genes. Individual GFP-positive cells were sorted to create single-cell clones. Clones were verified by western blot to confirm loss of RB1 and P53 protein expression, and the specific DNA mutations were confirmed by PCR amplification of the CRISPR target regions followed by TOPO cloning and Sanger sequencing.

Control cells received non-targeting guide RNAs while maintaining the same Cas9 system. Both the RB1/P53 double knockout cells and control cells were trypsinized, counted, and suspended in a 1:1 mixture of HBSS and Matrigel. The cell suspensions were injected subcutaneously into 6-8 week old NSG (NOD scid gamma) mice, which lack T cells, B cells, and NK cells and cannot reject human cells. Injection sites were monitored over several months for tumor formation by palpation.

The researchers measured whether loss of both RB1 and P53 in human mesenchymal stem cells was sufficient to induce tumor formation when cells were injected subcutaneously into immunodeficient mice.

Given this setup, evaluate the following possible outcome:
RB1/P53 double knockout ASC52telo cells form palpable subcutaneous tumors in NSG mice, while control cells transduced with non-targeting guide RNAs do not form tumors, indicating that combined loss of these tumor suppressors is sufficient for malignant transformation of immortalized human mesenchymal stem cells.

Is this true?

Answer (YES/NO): NO